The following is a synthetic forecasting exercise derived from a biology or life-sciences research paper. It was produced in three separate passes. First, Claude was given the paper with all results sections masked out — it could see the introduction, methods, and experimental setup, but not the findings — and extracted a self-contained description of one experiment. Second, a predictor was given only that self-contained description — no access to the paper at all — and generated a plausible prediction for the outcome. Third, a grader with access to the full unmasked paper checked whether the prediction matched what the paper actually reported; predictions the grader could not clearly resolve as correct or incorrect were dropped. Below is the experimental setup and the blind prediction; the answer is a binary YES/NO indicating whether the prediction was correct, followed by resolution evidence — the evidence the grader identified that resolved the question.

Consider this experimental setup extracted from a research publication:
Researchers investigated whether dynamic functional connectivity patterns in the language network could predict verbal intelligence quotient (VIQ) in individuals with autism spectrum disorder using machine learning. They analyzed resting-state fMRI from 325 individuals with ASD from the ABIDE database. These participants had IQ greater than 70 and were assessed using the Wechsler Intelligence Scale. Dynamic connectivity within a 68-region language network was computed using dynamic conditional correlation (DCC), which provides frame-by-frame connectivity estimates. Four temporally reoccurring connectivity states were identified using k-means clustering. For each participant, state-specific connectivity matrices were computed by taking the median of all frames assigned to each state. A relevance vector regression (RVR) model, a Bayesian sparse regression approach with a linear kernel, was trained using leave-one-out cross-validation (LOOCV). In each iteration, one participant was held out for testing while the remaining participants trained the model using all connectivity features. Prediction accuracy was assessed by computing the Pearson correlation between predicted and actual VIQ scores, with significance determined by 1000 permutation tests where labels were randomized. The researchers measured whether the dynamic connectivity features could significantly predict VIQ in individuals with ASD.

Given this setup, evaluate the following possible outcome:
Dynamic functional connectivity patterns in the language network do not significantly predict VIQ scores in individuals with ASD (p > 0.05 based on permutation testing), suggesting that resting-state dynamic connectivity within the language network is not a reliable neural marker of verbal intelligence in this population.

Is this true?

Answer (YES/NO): NO